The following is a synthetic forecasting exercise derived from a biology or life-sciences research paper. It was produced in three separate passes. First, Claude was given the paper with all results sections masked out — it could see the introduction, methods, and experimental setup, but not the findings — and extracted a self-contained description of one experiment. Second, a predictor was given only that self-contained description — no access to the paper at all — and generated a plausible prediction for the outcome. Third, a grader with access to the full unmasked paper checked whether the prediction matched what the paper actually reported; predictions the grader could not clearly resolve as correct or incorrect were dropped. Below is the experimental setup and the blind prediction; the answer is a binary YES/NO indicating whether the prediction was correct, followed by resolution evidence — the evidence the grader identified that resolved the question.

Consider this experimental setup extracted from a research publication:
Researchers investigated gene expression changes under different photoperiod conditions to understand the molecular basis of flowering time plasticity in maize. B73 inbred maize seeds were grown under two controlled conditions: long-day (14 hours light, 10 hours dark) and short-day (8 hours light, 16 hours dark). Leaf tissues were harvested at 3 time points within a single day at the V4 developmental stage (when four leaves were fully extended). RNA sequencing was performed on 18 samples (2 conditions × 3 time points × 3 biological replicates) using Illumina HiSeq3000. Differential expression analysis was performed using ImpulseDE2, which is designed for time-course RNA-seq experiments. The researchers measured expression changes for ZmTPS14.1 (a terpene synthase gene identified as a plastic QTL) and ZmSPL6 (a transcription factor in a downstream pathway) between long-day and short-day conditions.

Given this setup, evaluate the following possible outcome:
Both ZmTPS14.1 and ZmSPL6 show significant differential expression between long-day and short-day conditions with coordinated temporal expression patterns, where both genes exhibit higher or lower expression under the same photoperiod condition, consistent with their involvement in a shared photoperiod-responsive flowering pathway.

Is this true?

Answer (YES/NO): NO